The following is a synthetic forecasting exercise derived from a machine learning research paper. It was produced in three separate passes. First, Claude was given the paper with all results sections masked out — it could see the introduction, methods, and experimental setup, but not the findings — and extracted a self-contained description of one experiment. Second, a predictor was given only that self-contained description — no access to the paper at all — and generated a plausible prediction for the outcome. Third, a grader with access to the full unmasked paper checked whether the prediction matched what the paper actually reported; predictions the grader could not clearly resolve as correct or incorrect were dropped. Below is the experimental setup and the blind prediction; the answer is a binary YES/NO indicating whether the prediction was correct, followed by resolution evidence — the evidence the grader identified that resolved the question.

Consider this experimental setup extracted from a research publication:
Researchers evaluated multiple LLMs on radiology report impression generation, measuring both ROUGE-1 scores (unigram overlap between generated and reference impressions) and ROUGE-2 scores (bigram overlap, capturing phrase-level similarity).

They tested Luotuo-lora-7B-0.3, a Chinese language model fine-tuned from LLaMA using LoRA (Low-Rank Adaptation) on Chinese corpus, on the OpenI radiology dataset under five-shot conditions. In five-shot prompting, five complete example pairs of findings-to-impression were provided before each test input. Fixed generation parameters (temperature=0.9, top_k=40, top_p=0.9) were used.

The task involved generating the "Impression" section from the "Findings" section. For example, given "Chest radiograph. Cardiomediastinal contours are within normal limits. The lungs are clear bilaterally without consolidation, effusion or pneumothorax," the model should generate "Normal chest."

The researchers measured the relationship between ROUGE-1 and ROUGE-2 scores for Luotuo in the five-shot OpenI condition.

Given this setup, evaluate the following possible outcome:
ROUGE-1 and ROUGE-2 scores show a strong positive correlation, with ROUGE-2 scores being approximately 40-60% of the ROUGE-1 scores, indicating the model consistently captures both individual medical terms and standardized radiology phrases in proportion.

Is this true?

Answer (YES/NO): NO